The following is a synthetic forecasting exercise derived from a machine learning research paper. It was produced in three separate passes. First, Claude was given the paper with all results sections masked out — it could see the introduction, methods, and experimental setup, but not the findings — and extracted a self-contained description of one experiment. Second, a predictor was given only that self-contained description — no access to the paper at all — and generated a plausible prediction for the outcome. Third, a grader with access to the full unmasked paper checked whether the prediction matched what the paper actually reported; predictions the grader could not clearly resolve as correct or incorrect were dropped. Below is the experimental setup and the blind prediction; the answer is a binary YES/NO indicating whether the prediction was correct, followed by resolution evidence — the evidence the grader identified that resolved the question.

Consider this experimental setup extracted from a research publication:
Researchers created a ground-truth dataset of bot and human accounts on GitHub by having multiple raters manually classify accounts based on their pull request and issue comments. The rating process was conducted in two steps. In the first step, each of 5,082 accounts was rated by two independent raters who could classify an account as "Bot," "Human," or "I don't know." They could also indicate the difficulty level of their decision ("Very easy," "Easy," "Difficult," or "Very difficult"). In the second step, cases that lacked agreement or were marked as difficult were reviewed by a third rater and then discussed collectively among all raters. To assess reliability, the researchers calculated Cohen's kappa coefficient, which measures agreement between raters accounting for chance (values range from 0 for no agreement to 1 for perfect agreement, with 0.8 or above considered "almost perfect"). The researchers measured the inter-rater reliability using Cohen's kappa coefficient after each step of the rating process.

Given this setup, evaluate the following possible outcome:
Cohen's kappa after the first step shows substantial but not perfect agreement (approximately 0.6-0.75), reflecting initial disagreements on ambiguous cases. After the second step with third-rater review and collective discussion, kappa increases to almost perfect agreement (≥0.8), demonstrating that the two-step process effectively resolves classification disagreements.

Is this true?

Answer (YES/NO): NO